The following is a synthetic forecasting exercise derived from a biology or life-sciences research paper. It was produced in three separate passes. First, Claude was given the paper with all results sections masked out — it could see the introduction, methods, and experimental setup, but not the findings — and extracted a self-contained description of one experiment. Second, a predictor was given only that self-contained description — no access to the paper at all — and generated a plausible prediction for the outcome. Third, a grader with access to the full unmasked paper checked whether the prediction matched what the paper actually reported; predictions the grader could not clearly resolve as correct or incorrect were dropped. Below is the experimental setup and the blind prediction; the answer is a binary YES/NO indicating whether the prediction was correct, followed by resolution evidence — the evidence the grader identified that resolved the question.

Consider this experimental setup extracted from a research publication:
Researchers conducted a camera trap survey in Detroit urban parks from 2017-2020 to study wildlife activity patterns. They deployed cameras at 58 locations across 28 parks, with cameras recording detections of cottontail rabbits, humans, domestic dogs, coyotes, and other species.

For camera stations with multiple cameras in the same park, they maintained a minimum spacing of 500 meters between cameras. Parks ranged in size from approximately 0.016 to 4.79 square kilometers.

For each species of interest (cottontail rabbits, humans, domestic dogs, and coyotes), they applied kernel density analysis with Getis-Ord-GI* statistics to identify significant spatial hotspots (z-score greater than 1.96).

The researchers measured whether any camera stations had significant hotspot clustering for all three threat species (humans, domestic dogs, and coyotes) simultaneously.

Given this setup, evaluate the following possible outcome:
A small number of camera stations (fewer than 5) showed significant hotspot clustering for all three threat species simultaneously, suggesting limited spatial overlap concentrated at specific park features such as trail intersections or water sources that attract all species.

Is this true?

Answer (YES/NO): NO